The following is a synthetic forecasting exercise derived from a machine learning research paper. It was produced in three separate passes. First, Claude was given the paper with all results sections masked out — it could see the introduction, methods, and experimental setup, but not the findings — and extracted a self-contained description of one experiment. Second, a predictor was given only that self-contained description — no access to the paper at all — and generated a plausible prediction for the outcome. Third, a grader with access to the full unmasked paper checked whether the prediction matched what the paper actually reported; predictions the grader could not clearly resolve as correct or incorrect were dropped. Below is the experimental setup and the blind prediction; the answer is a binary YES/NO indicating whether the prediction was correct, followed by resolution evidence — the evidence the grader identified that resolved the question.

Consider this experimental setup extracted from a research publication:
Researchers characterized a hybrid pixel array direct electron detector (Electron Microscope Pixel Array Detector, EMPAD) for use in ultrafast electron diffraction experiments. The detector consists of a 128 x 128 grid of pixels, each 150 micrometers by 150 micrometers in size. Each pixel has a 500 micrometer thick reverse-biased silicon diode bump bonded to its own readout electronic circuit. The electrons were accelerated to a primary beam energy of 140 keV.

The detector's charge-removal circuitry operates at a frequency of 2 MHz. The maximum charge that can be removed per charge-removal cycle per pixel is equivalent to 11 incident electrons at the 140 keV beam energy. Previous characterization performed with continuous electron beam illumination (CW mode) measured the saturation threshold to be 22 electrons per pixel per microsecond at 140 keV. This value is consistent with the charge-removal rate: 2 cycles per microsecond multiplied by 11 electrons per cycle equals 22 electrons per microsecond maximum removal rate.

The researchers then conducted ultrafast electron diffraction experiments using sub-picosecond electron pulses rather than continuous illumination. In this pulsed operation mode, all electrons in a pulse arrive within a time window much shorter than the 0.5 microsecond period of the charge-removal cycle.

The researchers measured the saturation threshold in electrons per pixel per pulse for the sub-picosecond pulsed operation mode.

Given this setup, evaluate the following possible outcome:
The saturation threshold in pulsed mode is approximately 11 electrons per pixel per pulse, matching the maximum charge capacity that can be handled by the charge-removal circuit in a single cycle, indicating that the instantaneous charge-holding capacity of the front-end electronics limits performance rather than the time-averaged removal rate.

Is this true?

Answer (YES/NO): NO